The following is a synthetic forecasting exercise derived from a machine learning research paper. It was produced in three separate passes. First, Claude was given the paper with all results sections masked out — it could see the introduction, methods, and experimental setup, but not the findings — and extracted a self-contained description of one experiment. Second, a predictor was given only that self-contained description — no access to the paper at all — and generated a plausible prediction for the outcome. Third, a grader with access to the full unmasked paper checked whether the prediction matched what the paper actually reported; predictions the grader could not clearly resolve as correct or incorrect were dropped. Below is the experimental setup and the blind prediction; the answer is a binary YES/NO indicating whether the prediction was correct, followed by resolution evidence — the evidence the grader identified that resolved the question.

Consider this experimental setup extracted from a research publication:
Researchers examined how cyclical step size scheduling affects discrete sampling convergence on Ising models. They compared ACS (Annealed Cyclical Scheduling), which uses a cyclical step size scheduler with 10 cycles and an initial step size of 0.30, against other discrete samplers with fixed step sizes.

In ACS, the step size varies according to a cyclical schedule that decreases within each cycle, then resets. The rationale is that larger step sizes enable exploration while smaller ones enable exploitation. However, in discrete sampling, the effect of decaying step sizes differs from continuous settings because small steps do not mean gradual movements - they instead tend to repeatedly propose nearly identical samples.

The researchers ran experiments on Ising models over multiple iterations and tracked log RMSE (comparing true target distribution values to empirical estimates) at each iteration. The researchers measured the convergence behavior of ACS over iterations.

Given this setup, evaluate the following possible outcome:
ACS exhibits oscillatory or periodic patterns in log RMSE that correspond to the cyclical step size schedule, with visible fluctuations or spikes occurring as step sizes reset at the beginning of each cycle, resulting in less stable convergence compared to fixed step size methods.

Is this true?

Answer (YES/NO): NO